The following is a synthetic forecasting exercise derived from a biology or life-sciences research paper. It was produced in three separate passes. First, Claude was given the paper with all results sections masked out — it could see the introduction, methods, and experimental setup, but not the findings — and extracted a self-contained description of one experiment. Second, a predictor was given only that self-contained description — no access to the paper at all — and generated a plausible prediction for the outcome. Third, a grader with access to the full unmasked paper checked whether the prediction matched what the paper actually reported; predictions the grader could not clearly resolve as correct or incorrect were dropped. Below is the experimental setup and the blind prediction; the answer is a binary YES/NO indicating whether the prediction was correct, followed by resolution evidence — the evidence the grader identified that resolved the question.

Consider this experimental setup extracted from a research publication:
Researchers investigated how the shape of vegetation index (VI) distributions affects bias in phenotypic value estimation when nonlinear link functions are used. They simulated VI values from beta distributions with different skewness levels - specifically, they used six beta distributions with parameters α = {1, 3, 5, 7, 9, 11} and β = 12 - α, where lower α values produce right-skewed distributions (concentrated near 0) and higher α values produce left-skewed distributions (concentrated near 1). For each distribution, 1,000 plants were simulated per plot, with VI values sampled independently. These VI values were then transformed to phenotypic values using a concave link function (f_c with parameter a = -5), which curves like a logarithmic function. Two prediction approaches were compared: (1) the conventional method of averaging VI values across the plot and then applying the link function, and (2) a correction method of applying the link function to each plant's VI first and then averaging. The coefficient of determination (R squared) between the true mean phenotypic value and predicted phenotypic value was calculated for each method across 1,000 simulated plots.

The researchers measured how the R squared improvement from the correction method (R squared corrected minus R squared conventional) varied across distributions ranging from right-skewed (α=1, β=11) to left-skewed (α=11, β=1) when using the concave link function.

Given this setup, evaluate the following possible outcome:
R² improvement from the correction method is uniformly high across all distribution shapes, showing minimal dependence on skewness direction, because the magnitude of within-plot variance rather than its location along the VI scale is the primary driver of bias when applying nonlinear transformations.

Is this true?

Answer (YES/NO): NO